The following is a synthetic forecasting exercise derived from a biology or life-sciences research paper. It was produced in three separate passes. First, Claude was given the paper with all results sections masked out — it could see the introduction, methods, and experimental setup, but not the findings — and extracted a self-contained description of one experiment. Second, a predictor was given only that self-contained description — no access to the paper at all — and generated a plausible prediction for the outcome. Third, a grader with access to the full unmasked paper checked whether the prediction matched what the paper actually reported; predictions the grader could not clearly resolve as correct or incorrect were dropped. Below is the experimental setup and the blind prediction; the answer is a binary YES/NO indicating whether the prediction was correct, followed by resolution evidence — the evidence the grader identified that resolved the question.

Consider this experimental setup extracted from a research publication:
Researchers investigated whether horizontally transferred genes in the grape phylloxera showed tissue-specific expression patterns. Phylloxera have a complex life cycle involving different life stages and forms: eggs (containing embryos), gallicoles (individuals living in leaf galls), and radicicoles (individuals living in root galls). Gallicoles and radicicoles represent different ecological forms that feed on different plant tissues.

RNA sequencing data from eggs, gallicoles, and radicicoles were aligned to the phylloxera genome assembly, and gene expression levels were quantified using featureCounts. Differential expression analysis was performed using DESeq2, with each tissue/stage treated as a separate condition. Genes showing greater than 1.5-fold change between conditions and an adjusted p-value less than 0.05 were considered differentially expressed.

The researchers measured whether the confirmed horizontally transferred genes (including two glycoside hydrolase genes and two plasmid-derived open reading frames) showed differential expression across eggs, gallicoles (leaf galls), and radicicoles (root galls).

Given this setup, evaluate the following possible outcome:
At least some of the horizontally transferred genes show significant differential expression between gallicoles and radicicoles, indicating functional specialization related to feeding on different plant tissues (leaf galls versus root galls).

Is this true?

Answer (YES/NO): YES